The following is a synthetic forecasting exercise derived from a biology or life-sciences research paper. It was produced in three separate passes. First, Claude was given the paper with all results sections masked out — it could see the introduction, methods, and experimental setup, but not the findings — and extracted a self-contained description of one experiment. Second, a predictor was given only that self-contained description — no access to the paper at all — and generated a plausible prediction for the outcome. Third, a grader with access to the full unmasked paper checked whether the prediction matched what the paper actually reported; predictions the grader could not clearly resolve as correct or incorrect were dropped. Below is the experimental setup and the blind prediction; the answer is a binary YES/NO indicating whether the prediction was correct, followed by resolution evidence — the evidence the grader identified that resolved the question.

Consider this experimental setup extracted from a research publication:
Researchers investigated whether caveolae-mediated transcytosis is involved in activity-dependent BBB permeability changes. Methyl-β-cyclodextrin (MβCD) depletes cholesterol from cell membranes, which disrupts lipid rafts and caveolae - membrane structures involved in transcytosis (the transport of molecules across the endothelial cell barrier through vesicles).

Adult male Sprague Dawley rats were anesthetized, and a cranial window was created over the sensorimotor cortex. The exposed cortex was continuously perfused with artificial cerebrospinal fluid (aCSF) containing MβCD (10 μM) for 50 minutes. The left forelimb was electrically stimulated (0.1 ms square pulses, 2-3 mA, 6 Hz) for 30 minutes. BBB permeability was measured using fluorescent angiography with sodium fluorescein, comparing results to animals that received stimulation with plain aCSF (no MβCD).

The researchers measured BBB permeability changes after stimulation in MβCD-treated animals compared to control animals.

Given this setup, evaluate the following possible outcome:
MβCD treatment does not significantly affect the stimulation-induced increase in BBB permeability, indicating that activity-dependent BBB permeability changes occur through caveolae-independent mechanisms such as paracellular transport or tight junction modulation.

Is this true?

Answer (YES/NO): NO